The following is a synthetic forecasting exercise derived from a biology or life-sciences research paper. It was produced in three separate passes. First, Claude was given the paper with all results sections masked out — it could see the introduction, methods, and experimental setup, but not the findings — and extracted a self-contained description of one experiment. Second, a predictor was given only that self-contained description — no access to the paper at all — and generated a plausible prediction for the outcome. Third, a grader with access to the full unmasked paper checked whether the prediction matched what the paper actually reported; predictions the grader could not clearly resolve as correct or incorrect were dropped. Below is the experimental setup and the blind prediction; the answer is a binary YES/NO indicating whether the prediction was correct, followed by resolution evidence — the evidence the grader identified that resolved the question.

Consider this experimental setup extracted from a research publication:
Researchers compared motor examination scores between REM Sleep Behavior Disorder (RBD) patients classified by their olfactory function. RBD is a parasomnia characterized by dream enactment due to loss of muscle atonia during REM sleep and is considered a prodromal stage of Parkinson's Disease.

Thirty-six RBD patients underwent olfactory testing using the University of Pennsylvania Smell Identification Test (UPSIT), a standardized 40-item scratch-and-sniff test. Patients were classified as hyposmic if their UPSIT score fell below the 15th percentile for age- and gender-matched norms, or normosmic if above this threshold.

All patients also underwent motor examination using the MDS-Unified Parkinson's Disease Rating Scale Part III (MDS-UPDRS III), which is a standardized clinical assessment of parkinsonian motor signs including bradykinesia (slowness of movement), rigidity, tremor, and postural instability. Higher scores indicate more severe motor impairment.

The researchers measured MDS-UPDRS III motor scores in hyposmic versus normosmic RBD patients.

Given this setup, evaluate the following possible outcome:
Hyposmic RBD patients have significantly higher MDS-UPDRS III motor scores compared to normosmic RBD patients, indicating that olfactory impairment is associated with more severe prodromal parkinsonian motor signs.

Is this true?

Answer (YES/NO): NO